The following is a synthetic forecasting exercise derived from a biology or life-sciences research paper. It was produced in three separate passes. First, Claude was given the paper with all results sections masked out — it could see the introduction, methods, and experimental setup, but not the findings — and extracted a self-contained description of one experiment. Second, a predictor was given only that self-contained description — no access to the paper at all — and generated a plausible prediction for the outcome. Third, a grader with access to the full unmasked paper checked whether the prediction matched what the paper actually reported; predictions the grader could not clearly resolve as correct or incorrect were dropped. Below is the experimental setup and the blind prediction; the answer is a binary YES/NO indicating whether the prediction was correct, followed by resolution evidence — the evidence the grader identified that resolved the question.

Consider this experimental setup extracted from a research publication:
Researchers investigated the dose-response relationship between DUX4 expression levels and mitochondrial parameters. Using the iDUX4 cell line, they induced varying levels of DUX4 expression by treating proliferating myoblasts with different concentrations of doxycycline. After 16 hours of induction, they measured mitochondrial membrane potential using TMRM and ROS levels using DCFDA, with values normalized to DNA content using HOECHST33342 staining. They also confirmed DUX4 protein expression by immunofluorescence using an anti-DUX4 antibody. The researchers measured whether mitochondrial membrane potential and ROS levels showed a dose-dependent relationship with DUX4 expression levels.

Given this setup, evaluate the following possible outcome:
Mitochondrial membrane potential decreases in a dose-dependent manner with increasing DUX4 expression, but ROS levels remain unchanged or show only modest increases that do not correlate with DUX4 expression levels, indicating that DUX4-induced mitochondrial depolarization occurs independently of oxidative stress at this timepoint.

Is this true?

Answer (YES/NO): NO